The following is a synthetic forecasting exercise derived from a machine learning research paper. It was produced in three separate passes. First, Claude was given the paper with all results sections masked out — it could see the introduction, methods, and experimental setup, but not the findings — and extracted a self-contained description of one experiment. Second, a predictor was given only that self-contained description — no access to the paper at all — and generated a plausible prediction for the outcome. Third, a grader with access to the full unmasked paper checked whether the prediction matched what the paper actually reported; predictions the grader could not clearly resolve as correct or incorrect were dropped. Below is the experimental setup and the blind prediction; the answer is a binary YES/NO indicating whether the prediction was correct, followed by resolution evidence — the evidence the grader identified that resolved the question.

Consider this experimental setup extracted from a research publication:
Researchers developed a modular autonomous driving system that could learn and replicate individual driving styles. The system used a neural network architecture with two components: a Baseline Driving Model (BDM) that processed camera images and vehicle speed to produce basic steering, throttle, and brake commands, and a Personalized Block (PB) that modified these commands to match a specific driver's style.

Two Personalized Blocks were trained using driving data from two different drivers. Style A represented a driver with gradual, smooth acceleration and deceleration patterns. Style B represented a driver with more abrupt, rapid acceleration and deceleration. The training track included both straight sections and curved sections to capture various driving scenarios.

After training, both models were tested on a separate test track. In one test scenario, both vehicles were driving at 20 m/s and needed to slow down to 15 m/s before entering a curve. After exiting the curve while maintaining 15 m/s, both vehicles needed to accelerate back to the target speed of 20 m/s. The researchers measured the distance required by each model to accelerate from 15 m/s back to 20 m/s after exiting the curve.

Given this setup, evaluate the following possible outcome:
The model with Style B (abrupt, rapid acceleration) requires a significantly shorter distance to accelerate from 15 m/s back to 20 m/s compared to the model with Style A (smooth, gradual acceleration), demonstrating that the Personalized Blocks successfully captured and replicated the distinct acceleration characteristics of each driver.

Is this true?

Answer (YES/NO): YES